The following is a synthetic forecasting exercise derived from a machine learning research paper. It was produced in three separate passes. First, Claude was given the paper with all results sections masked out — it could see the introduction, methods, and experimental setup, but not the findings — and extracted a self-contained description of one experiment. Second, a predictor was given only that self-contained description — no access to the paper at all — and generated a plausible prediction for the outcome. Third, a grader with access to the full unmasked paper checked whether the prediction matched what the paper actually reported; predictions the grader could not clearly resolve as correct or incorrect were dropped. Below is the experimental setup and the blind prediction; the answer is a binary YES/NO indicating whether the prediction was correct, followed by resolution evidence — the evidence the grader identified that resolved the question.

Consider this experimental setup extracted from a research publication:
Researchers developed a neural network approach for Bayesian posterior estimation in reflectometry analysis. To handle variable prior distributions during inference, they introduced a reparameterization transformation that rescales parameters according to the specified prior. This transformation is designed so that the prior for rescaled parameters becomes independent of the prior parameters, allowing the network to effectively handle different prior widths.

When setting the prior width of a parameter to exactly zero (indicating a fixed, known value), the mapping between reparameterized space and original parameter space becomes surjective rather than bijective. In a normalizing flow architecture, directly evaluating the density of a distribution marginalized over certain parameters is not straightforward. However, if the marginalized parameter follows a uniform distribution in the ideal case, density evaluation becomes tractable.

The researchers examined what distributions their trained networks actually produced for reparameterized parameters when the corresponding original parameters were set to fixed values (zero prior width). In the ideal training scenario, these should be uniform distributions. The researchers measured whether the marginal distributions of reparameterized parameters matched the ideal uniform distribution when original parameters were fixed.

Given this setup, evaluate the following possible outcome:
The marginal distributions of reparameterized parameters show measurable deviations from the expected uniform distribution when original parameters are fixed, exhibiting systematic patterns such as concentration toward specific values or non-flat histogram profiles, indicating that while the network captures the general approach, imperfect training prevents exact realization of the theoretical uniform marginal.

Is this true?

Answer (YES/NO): NO